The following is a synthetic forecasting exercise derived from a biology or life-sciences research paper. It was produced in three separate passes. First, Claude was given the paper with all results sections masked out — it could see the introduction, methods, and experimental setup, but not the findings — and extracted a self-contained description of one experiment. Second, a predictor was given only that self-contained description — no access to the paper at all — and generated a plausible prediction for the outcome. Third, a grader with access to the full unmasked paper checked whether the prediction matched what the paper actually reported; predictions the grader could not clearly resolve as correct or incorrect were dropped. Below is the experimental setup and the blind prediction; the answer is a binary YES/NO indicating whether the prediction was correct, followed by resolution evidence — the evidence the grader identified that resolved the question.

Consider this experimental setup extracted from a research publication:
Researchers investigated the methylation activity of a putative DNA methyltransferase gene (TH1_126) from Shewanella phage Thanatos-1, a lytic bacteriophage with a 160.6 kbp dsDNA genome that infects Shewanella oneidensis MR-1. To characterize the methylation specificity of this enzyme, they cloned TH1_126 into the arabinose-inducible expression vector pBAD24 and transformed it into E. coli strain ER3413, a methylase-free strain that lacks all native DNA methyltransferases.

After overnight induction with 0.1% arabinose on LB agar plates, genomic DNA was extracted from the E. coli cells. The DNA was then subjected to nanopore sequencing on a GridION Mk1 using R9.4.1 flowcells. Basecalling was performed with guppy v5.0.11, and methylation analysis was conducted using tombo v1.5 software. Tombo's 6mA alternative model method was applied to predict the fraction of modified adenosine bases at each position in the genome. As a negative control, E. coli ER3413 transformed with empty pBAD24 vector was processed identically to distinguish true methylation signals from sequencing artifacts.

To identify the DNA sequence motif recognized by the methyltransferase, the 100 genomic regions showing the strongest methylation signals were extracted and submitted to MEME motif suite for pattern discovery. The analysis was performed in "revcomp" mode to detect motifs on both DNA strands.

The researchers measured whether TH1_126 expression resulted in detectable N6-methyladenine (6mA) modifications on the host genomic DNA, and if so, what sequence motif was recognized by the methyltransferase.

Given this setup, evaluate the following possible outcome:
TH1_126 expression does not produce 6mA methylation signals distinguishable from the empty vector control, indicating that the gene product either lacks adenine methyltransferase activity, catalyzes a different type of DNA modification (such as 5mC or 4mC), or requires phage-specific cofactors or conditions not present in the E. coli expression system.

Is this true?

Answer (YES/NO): NO